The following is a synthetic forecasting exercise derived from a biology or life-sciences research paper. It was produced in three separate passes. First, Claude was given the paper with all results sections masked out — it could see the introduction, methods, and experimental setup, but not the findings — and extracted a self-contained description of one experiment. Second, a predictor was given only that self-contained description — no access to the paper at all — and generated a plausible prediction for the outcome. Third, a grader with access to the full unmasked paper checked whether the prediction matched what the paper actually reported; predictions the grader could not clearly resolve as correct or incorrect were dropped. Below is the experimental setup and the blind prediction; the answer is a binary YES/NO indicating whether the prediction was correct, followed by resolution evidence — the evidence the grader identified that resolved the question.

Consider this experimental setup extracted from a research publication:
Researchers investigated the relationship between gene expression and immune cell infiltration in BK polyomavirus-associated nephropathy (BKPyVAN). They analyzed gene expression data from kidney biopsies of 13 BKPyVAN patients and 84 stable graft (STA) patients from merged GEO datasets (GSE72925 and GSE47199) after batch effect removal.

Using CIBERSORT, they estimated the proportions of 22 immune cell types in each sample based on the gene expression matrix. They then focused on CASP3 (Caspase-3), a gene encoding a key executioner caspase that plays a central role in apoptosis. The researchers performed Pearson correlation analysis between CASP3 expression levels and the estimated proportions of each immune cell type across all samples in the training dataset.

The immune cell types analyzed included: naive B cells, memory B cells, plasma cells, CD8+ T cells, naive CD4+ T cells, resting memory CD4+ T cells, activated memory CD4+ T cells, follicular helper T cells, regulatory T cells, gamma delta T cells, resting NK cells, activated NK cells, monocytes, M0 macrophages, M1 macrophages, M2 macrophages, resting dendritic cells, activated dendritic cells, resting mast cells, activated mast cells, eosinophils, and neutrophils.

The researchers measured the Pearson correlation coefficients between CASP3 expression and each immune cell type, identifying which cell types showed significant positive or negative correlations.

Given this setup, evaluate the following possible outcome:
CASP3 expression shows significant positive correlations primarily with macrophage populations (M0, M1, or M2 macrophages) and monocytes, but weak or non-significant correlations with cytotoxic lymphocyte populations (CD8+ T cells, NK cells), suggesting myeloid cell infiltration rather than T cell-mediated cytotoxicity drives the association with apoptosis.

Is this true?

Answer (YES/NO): NO